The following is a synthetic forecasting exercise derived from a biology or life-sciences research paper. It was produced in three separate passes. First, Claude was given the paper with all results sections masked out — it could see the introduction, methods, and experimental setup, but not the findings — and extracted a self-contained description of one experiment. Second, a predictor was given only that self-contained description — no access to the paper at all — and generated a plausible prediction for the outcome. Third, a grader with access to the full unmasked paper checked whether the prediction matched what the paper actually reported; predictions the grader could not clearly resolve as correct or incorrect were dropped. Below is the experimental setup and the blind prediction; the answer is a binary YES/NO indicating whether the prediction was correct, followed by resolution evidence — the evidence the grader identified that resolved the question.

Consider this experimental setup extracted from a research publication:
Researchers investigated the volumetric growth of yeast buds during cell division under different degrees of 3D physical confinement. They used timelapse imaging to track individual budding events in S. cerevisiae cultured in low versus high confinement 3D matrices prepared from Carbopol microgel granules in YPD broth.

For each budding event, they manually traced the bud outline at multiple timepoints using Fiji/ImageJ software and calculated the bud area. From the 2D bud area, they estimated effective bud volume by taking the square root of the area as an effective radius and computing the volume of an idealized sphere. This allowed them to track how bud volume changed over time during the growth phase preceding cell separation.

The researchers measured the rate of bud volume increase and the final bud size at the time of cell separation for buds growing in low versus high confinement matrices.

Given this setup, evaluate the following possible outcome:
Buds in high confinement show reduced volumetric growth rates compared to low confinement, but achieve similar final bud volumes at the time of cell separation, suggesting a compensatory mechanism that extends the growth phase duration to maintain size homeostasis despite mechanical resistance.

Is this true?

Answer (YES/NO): YES